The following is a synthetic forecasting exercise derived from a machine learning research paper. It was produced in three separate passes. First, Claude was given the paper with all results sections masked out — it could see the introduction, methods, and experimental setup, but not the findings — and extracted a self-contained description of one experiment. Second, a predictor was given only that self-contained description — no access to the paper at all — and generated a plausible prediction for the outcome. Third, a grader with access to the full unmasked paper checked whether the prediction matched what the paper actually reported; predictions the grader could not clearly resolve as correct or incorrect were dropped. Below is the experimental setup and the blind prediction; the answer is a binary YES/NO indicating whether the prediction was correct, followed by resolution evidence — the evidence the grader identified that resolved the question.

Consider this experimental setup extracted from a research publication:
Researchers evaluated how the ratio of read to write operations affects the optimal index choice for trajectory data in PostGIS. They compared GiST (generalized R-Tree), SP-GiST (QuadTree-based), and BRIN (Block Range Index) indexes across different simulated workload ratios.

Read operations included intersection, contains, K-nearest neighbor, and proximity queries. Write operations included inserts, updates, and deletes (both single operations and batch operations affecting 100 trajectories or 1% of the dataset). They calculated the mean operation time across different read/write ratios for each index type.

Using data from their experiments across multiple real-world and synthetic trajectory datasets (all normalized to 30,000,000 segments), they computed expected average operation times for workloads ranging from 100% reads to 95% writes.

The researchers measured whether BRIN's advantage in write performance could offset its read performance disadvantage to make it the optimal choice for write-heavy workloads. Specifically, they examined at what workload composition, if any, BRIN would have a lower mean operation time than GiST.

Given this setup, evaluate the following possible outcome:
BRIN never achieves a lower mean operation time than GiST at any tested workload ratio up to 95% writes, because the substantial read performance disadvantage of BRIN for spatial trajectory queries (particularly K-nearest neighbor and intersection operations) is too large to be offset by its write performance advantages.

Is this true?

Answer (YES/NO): YES